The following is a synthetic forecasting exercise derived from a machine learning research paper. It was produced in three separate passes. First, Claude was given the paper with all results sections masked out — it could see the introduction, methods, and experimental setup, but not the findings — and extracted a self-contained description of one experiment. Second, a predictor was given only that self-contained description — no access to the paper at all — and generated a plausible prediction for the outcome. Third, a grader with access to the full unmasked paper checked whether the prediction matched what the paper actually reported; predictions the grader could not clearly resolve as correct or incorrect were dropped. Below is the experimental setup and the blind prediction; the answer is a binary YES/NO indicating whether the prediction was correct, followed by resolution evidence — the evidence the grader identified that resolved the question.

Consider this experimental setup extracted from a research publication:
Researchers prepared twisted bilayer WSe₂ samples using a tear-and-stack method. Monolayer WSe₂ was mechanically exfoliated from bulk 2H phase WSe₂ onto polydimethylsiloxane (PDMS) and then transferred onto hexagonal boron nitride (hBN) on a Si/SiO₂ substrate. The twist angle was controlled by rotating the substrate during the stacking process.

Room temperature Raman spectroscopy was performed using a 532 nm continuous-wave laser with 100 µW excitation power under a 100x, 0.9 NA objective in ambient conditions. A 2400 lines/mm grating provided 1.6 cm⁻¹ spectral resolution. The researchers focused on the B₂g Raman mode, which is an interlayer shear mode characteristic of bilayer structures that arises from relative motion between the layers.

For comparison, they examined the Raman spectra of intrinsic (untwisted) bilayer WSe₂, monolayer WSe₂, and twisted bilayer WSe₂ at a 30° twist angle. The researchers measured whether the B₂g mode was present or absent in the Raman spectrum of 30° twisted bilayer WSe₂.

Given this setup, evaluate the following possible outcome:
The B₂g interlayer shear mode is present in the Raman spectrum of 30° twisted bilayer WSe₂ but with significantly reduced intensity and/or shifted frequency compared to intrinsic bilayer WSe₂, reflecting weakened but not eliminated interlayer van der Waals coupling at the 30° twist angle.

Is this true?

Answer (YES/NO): NO